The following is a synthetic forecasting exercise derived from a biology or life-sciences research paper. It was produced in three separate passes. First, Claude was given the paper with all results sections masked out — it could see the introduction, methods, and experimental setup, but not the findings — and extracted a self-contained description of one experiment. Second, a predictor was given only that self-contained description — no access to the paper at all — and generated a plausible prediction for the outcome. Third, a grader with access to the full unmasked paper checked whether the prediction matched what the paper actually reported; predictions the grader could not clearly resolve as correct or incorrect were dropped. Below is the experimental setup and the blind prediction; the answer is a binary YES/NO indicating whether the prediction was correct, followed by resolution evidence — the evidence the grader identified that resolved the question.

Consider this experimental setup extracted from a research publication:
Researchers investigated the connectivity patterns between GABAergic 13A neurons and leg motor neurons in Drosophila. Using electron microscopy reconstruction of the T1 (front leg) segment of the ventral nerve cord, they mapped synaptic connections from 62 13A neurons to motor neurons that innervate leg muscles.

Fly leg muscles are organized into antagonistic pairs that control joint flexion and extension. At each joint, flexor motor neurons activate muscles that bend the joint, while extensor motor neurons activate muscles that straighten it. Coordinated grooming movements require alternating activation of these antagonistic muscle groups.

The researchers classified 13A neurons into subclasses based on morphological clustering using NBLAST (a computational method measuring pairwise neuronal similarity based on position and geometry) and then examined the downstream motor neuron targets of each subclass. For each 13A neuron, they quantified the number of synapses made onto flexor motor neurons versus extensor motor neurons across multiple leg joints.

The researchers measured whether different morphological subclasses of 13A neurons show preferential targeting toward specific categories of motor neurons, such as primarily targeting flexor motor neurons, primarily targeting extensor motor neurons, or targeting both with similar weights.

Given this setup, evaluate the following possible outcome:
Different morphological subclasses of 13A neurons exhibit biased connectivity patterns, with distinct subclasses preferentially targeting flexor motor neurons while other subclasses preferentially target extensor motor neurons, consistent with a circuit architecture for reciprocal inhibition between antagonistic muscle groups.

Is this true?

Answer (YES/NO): YES